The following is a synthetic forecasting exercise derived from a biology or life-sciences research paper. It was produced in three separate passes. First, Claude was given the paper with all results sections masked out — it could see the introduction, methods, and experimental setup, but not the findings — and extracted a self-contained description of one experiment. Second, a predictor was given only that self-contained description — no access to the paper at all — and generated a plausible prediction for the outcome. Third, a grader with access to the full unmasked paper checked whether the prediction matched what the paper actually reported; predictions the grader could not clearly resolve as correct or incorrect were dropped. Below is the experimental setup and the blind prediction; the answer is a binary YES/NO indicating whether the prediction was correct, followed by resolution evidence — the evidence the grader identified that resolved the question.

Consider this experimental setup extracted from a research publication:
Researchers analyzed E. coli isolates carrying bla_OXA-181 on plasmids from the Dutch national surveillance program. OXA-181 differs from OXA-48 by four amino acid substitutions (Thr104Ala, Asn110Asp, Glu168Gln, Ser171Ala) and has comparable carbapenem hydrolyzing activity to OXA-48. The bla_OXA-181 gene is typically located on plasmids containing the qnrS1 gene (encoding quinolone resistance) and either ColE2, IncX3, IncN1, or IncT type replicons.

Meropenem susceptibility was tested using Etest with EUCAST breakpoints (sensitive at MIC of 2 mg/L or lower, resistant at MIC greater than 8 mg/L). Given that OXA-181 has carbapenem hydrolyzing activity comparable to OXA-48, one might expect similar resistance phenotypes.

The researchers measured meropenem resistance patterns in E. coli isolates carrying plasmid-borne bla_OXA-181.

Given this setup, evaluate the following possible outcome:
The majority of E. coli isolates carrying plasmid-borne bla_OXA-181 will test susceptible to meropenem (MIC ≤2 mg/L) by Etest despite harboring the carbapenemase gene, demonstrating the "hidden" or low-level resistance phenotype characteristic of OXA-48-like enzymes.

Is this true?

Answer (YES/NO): YES